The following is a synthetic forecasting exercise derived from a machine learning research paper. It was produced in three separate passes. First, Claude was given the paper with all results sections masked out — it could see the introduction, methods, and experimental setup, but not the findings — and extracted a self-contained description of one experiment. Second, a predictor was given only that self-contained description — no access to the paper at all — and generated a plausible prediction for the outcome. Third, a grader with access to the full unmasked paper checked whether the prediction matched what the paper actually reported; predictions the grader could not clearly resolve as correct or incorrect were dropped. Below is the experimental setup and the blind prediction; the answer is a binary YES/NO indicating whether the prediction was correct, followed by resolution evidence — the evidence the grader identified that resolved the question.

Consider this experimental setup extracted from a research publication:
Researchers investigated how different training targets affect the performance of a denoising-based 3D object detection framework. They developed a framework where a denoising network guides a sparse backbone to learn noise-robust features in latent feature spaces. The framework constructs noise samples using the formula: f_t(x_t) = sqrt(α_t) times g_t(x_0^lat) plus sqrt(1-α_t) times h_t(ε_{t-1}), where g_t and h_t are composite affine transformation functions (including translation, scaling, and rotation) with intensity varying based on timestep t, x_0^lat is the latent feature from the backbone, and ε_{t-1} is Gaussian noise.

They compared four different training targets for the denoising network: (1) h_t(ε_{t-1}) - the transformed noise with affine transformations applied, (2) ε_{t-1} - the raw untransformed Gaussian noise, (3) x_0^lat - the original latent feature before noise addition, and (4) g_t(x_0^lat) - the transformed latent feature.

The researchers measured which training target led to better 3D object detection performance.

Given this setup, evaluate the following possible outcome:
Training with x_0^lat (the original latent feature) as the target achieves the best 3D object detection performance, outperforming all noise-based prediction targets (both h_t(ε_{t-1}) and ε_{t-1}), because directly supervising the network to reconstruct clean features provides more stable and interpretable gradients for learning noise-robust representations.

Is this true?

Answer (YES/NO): NO